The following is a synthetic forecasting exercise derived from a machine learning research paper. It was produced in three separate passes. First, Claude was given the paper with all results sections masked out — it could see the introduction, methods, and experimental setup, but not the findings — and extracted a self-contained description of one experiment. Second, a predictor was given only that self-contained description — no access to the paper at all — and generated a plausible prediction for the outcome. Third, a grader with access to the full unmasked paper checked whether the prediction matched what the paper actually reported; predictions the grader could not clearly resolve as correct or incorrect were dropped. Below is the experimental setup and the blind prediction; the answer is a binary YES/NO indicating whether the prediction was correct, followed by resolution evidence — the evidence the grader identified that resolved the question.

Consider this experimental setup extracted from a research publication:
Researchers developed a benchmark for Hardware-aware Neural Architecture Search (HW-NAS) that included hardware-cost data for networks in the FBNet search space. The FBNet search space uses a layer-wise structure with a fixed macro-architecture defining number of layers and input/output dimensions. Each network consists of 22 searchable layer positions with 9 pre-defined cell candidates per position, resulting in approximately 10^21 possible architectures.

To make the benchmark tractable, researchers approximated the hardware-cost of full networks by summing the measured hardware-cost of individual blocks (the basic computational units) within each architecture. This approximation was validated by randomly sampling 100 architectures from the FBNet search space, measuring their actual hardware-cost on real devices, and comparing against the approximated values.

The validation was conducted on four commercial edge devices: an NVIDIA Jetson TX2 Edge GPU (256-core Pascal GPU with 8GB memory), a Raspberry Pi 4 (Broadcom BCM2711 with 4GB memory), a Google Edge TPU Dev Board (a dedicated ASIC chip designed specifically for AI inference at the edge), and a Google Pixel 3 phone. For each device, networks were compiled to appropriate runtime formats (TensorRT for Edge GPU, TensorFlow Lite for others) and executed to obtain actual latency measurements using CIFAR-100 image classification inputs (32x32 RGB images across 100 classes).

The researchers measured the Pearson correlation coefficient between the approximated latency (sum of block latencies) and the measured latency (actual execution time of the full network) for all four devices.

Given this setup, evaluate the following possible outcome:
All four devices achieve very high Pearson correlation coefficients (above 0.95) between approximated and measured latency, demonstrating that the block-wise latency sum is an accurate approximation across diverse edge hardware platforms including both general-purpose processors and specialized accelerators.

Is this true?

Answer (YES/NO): NO